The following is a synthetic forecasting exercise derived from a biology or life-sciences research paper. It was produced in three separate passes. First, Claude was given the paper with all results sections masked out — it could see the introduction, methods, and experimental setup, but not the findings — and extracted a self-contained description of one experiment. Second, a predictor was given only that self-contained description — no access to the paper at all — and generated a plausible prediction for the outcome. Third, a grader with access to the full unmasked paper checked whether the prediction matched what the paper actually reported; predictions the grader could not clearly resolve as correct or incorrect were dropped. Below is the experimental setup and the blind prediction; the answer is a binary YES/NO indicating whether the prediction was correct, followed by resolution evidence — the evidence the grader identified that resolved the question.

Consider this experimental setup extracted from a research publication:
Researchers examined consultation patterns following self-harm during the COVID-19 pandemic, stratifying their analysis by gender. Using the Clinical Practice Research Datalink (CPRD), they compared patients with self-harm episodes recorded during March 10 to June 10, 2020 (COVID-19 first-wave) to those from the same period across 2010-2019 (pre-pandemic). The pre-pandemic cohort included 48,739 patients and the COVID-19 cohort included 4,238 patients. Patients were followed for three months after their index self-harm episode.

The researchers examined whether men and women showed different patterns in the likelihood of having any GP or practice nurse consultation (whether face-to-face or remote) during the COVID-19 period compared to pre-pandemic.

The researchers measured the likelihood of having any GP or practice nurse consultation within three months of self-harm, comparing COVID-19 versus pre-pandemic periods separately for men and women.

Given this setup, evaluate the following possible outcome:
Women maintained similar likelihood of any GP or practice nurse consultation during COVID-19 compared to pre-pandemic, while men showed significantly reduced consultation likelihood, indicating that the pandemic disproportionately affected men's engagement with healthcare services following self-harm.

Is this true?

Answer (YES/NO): NO